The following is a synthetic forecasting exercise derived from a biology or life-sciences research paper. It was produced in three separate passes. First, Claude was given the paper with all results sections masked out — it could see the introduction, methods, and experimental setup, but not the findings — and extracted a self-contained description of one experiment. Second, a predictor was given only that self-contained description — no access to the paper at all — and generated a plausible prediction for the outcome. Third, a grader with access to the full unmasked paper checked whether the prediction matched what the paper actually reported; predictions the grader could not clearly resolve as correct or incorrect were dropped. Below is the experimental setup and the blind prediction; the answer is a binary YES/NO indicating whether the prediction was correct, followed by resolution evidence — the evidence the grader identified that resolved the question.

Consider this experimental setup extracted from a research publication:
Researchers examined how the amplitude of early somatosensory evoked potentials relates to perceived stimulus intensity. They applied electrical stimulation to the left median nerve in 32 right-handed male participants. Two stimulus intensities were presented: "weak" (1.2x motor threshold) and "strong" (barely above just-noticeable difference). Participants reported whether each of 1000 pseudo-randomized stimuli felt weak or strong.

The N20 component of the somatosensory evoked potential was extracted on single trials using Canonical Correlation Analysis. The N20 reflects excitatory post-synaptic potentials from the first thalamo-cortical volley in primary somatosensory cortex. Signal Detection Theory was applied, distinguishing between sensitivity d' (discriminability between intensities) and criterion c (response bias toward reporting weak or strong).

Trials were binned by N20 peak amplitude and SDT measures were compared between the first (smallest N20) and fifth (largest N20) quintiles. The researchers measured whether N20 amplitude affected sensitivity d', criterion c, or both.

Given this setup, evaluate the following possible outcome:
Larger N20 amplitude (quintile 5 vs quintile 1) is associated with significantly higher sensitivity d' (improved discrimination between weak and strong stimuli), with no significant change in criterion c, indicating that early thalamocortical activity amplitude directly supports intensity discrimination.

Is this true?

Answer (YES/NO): NO